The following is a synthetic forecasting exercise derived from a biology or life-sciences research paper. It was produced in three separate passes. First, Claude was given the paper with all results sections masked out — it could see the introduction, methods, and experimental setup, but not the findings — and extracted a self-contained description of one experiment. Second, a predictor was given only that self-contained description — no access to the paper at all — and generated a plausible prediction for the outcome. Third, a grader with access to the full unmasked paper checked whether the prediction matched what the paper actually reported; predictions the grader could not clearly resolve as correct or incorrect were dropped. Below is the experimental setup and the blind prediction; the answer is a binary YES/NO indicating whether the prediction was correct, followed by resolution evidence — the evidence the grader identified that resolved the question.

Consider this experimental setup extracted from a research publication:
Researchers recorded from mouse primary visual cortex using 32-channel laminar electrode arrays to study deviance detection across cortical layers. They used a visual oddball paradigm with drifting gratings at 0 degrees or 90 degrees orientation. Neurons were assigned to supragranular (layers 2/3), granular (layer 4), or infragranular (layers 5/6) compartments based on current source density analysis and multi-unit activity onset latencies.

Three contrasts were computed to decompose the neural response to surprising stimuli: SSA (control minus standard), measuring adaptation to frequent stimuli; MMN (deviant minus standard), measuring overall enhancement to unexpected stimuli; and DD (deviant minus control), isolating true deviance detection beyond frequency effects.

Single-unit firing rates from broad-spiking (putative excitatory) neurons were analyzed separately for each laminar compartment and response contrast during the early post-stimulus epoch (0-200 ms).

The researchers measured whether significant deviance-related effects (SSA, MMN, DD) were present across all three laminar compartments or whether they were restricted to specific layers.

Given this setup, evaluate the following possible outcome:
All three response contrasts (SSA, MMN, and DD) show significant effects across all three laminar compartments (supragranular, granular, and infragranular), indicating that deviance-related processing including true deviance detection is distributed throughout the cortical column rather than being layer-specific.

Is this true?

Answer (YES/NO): NO